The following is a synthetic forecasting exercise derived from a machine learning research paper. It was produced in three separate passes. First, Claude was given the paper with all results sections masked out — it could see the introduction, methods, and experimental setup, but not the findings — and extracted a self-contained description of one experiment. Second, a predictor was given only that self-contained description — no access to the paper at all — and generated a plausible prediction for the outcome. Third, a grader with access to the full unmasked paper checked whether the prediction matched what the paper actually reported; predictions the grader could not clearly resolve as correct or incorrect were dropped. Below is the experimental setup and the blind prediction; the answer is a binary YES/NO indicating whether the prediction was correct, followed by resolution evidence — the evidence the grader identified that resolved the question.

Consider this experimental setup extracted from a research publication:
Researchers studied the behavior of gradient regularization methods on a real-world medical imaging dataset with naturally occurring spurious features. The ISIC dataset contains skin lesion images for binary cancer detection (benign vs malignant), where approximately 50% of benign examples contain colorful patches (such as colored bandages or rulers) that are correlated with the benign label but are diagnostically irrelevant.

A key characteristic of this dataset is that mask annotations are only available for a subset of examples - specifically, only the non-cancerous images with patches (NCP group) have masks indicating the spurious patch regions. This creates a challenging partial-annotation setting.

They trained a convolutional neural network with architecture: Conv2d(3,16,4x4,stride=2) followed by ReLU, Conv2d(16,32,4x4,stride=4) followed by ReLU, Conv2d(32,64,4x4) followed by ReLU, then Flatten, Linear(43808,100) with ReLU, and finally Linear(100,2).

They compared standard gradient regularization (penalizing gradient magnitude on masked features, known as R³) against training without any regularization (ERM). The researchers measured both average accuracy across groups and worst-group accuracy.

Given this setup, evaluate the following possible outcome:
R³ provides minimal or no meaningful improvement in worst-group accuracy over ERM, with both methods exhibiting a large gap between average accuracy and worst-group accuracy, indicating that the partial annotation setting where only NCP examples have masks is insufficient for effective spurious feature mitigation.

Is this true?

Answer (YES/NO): NO